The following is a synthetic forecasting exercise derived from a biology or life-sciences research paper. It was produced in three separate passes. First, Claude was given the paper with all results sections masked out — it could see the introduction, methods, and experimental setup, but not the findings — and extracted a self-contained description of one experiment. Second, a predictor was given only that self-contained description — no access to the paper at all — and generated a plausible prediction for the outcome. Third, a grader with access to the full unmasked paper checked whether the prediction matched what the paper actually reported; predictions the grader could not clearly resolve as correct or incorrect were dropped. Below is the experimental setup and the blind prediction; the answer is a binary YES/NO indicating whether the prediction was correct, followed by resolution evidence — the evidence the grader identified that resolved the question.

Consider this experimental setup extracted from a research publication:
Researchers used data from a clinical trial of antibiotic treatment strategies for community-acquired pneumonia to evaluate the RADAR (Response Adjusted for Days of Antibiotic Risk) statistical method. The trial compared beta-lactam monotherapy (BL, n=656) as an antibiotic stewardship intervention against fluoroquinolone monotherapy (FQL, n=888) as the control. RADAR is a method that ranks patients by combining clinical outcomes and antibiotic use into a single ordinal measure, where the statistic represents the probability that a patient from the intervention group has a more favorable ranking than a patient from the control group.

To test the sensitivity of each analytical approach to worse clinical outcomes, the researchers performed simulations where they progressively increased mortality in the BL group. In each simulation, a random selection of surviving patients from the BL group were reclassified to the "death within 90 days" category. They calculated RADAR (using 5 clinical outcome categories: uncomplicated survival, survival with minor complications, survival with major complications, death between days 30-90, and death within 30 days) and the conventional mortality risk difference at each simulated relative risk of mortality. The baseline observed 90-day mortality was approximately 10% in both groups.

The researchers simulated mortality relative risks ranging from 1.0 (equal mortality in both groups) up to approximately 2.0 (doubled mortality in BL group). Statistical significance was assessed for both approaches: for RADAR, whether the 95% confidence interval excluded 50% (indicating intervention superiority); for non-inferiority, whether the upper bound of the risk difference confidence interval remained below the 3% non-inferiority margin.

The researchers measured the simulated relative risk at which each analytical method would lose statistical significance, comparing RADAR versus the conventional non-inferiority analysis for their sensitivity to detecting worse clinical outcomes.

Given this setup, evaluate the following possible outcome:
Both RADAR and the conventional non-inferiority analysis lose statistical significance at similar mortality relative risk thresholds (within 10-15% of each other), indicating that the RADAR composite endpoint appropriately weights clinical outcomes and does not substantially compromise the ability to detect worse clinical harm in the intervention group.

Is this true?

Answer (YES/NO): NO